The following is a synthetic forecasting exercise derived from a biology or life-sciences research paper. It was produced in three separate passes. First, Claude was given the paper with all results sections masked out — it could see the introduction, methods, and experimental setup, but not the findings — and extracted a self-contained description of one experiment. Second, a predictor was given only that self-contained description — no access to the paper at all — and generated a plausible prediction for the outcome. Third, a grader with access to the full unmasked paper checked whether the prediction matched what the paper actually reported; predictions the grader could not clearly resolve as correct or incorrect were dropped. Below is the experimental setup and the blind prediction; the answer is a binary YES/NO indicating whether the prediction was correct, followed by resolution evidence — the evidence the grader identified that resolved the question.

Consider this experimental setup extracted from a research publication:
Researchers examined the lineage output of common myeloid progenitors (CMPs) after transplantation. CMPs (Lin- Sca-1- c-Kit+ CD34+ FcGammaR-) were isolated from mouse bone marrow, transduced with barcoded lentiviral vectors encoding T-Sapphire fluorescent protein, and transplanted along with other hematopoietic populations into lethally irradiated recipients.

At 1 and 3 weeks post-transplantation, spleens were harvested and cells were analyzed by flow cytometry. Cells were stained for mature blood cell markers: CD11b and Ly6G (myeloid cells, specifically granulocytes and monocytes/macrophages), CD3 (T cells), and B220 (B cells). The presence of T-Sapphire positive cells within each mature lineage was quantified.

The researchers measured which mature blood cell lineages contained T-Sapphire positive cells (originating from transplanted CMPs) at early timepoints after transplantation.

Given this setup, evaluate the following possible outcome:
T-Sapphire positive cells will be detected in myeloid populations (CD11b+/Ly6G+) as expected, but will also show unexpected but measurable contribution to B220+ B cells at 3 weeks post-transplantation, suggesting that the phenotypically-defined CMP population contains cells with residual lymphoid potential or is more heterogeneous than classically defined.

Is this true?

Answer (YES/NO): NO